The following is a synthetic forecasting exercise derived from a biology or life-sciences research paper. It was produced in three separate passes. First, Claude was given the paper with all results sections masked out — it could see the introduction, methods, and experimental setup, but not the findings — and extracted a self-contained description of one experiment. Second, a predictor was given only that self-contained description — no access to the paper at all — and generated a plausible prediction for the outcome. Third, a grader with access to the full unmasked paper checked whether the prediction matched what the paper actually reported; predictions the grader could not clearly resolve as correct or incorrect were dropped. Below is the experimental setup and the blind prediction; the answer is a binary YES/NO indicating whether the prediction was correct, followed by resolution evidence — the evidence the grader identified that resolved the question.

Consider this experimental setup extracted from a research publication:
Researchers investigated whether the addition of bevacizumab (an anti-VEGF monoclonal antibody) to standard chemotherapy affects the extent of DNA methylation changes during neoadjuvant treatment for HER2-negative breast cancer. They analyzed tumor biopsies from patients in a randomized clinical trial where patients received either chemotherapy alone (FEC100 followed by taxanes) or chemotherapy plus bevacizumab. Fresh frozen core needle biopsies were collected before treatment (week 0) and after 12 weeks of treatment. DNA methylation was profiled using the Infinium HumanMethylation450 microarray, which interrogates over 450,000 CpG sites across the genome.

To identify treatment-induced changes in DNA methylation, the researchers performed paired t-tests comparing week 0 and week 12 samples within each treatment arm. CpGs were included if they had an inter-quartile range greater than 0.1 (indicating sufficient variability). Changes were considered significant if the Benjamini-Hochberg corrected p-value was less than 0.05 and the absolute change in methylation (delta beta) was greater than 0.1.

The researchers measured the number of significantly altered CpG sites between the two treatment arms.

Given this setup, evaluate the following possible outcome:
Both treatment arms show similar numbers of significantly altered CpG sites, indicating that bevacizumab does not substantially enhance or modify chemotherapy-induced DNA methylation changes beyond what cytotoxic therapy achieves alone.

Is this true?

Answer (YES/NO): NO